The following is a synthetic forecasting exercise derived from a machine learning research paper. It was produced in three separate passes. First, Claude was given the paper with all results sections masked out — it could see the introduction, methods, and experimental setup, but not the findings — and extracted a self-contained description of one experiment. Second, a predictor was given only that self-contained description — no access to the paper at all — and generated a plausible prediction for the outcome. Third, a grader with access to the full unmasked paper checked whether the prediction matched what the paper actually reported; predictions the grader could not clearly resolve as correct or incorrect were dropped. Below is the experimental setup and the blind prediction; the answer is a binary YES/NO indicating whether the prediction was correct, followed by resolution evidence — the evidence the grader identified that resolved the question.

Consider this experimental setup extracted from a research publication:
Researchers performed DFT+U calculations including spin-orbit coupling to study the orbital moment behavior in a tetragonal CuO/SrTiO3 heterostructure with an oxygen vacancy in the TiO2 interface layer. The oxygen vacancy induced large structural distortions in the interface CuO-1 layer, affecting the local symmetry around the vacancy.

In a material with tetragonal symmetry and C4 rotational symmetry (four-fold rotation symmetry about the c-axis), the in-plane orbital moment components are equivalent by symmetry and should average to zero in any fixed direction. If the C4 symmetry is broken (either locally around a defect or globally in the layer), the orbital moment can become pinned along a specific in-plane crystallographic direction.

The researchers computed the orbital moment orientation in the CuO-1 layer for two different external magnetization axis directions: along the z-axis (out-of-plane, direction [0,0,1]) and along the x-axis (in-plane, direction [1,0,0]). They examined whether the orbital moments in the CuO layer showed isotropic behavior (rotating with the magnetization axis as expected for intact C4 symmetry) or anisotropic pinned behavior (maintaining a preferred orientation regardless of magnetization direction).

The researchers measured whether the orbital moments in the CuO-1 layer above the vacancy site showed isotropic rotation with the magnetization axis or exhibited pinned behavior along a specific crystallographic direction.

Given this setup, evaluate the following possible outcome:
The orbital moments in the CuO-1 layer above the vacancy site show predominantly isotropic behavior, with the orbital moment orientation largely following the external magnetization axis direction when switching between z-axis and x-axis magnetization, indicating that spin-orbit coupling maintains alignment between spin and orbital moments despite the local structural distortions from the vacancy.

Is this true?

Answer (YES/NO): NO